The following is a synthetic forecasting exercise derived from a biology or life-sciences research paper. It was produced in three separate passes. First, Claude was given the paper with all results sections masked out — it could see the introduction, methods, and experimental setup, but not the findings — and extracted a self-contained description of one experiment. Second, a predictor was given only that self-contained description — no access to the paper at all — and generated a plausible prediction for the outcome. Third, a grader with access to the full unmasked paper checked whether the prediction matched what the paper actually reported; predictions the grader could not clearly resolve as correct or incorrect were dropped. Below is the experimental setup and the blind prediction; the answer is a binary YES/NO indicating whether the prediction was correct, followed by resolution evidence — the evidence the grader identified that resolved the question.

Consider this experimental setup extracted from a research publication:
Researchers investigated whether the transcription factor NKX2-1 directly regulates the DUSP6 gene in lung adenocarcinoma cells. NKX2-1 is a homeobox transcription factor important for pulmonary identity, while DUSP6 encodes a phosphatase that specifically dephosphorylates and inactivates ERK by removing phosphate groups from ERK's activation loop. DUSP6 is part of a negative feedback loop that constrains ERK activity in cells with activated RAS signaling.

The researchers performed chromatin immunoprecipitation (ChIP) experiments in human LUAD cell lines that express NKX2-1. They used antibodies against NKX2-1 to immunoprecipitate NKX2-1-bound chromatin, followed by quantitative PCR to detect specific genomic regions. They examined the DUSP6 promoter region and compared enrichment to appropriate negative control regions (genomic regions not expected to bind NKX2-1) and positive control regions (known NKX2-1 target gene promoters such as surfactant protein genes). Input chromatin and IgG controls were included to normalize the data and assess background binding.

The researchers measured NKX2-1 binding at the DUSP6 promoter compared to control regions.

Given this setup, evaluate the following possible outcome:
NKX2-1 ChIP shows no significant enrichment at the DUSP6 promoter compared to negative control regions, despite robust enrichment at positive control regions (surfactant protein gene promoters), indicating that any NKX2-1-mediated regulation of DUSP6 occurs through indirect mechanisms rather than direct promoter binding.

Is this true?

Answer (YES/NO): NO